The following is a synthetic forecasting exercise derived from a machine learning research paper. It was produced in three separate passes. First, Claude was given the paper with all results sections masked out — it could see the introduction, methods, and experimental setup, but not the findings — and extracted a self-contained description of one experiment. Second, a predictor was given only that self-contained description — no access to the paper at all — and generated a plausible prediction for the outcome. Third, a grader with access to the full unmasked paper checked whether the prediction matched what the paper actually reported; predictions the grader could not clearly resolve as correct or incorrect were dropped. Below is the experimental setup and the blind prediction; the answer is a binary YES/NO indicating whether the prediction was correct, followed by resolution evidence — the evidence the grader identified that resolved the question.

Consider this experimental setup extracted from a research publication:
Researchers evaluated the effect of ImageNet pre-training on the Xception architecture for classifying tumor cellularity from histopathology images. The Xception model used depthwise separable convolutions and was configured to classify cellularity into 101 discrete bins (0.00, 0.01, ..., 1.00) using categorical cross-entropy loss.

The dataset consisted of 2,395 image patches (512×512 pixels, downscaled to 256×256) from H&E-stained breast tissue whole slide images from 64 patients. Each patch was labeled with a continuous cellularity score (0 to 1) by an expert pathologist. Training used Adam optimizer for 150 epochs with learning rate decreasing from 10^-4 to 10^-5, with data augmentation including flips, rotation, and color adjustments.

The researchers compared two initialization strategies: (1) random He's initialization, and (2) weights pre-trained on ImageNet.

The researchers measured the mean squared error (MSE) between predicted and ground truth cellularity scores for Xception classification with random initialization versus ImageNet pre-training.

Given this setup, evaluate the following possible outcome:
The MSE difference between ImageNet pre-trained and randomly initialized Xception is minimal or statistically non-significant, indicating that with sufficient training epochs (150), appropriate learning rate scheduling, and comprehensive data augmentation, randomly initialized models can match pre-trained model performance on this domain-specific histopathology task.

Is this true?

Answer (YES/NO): YES